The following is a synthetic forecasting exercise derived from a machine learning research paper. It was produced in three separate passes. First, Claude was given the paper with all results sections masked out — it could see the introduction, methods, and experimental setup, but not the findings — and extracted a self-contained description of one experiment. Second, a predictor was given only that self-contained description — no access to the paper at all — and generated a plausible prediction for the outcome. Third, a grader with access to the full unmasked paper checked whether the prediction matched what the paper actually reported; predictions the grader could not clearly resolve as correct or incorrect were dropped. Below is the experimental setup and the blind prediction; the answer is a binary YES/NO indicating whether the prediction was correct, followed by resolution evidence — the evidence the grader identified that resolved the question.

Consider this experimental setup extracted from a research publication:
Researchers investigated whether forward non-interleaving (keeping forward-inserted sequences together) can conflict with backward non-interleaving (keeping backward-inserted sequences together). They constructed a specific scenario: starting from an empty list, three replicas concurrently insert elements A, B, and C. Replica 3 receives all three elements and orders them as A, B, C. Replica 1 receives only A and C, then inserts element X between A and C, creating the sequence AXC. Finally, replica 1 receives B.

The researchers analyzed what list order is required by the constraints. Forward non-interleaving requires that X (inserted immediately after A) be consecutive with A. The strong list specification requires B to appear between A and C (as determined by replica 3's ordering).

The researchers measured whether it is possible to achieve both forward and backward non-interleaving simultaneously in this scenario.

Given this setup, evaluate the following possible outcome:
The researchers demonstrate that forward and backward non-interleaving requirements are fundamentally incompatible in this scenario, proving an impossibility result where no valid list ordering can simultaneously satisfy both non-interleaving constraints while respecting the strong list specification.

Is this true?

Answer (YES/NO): YES